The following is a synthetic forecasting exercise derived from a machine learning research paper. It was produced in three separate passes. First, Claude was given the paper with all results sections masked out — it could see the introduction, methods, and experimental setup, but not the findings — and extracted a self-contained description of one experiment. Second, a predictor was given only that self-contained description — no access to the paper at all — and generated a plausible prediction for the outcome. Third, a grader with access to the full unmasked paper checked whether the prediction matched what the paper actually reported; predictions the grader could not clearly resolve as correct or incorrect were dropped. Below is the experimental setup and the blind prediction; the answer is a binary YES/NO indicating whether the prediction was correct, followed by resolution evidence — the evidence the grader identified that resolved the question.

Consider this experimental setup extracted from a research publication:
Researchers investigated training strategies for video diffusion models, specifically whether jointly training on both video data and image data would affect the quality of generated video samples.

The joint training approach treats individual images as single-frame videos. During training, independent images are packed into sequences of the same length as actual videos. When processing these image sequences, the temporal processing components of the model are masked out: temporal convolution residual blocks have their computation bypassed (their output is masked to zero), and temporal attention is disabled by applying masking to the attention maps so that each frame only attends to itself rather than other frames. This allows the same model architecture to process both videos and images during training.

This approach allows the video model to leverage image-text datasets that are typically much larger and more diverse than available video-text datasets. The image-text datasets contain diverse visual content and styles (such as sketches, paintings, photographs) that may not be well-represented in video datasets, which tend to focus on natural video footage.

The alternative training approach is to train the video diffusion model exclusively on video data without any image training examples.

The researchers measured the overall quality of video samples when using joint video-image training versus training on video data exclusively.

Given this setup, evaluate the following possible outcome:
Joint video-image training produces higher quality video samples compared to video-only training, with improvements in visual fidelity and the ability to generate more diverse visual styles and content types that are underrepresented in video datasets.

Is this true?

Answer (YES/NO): YES